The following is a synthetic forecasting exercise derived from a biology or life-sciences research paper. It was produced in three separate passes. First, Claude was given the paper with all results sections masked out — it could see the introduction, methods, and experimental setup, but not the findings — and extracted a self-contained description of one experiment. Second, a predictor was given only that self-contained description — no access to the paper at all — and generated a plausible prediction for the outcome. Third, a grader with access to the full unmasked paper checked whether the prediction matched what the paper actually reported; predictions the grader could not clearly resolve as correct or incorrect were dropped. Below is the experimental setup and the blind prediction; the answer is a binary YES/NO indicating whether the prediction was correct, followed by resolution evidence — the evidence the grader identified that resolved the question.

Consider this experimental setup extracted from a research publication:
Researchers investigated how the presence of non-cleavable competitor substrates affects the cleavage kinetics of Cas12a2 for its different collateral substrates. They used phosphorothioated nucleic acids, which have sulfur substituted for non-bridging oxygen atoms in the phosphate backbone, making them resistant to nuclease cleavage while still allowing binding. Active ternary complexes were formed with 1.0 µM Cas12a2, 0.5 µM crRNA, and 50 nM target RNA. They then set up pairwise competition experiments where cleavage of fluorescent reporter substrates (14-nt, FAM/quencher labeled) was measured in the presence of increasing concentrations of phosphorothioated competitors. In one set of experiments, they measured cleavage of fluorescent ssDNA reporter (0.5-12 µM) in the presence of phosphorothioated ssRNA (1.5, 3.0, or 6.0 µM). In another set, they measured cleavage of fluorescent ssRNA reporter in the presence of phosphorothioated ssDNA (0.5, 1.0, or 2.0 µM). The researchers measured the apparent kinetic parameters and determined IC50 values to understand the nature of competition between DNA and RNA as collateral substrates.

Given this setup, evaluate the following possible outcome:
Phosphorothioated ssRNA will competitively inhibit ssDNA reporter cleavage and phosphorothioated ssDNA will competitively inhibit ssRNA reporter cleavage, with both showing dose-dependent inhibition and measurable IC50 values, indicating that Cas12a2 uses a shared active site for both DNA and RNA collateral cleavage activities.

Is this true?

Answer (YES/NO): NO